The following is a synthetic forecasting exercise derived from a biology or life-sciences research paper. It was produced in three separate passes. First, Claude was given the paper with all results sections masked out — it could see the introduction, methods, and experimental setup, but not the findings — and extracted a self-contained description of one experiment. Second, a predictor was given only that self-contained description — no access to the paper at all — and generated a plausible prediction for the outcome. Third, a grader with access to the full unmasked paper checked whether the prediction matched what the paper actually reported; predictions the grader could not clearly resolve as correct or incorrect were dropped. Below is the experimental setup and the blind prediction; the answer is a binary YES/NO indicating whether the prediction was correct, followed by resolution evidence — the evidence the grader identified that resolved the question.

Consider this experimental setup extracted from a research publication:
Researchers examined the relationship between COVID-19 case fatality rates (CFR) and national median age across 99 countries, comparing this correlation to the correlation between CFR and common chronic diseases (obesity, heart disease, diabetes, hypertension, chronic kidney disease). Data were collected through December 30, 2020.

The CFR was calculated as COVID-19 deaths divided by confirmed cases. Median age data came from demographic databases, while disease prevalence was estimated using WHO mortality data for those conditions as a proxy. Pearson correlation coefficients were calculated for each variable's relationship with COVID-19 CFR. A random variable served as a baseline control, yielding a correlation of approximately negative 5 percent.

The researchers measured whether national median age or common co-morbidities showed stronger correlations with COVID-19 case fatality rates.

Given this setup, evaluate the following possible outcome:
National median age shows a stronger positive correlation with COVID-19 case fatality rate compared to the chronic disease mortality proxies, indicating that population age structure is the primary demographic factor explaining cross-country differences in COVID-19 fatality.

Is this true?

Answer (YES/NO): NO